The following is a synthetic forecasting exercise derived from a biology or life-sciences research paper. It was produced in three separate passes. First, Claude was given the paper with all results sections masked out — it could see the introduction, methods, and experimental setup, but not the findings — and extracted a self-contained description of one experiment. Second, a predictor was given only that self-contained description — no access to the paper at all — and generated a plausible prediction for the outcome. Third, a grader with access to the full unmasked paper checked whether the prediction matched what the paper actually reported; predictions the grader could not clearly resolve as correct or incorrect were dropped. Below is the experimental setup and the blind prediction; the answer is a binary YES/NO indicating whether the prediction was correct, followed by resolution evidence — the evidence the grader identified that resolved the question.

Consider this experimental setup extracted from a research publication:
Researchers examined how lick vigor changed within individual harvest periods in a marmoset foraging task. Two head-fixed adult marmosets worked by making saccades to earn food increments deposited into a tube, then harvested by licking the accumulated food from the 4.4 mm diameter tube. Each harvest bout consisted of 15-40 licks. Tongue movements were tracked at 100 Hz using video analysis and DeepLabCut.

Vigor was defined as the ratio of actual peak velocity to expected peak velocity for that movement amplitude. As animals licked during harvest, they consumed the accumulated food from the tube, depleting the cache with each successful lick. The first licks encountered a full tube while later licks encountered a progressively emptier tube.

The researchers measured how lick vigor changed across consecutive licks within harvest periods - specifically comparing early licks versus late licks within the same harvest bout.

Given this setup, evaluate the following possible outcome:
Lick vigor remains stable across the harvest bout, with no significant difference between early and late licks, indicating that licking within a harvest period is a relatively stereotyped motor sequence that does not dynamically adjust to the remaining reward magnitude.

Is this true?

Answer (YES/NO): NO